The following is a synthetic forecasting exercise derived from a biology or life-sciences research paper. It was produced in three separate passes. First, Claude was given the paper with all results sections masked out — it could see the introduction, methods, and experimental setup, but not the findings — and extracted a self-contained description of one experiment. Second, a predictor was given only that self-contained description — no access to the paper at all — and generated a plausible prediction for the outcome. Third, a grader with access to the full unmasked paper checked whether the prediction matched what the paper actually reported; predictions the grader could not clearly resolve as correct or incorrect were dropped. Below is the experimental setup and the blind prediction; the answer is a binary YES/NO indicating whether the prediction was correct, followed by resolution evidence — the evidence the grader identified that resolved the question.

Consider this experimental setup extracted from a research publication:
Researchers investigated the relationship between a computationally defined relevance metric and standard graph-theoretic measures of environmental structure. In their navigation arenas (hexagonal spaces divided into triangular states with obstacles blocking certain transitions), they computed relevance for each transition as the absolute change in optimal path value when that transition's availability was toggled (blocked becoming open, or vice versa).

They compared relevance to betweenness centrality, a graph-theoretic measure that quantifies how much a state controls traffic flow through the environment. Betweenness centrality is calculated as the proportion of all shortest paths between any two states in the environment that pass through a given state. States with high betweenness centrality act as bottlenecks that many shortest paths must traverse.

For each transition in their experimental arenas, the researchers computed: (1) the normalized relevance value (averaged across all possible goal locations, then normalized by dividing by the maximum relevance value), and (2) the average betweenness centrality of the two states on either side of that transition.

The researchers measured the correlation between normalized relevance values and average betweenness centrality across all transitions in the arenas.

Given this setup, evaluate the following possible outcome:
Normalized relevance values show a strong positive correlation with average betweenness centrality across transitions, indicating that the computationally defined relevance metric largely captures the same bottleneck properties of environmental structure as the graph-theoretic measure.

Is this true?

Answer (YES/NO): YES